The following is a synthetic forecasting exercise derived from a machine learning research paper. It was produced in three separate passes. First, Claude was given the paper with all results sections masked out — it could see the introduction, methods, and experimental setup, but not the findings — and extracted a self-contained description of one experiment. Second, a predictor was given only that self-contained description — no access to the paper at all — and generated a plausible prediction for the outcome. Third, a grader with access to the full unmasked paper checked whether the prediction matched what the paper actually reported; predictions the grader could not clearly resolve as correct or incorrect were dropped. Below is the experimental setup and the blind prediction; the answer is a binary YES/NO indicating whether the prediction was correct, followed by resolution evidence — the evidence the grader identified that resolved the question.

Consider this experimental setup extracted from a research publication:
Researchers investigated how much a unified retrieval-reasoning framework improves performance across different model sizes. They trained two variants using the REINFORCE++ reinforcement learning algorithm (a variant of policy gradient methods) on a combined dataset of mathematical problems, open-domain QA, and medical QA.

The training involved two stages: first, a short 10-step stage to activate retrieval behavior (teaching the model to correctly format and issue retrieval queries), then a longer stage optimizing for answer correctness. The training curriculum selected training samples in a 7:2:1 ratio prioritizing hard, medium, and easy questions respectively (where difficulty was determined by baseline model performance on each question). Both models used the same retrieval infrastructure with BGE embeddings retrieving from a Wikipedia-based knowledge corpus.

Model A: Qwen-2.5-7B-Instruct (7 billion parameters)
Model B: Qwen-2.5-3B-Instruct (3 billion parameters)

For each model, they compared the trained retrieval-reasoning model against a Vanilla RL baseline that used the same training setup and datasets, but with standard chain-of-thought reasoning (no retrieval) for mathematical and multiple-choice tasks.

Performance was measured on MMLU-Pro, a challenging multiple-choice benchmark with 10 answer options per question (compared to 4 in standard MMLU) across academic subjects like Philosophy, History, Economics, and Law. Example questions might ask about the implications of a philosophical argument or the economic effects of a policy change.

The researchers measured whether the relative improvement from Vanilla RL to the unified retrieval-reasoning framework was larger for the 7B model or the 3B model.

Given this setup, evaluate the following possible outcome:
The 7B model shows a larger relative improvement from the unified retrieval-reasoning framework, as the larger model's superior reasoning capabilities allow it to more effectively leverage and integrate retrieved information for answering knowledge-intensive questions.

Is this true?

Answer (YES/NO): NO